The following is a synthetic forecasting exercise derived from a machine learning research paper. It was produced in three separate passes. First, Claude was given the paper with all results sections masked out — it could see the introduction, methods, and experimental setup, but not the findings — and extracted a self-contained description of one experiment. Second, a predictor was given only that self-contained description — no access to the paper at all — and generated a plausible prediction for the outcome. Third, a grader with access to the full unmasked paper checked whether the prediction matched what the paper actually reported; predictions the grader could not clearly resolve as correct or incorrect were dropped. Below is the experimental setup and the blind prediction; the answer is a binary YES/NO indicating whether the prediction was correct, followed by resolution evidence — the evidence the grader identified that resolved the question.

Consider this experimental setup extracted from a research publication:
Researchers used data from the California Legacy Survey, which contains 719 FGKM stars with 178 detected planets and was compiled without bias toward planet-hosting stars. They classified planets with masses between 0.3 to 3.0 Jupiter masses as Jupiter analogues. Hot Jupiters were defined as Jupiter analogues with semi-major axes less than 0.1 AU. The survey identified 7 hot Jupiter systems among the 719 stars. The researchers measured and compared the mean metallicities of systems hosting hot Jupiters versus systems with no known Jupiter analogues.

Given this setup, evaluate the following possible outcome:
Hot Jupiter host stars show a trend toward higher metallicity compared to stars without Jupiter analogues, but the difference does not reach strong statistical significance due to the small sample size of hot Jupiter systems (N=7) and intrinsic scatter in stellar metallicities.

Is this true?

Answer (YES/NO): NO